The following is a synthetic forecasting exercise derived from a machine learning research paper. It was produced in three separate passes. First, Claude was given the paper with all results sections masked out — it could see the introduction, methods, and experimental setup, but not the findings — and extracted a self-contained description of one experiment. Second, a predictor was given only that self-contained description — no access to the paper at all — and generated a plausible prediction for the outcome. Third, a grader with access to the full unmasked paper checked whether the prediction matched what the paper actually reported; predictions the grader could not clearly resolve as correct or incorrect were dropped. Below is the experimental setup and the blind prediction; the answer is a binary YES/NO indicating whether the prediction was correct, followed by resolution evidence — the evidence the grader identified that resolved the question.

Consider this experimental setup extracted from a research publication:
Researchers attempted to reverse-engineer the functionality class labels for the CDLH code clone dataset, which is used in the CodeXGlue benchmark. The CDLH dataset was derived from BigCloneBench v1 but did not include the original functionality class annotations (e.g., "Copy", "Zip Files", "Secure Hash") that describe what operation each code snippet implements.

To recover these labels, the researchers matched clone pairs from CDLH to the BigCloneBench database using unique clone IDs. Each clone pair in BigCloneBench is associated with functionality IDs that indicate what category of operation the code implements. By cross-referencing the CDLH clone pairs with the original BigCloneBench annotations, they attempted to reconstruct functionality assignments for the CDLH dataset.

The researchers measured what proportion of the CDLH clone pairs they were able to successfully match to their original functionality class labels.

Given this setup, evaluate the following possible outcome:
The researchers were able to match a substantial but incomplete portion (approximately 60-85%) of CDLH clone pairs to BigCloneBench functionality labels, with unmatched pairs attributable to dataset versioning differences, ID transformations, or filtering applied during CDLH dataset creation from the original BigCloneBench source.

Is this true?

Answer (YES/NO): YES